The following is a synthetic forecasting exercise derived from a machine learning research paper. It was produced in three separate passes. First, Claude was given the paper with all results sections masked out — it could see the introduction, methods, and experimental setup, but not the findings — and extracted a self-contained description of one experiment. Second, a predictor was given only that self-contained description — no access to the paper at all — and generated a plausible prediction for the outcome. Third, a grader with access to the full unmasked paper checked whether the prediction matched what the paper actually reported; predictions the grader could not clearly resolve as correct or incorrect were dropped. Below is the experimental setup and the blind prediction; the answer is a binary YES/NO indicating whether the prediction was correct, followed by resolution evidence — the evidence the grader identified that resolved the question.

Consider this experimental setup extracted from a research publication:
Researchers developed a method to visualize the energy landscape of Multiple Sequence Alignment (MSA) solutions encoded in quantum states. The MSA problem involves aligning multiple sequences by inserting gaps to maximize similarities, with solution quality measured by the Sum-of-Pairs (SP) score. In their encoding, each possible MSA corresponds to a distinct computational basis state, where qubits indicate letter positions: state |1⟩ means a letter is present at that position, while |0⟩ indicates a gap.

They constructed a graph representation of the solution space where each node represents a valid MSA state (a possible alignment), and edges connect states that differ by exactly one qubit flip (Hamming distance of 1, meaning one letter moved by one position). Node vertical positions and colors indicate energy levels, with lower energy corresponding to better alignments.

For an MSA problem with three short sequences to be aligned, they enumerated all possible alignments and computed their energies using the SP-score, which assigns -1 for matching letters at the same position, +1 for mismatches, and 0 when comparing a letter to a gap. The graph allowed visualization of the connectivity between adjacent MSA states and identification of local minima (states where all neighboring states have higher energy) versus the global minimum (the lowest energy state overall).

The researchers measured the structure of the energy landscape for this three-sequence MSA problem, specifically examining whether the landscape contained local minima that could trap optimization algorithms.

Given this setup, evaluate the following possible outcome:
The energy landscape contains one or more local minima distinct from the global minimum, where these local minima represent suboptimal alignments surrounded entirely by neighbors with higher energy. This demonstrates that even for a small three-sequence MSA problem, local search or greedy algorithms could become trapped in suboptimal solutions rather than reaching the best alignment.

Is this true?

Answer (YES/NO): YES